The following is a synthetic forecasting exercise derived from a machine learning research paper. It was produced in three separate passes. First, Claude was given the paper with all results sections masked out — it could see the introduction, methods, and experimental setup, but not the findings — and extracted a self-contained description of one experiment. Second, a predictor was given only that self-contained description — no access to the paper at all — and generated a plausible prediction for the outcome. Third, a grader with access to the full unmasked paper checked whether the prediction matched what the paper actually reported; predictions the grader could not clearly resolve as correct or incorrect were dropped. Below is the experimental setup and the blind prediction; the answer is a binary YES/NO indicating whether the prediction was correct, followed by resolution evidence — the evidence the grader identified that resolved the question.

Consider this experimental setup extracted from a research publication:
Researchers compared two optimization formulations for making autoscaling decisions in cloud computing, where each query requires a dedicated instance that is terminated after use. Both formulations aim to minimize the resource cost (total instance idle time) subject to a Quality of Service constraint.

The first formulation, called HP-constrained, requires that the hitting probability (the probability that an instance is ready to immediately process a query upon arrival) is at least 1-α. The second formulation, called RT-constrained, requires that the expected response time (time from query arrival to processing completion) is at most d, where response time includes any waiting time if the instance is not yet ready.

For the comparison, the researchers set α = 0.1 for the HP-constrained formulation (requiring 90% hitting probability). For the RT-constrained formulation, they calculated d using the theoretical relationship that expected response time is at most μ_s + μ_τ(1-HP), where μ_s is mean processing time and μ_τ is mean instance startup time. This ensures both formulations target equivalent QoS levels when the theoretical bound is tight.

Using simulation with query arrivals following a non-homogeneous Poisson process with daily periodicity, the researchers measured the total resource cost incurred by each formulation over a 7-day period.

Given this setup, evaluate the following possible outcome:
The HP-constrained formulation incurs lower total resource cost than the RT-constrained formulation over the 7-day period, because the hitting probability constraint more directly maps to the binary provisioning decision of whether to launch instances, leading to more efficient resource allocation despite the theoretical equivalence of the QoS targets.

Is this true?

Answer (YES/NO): NO